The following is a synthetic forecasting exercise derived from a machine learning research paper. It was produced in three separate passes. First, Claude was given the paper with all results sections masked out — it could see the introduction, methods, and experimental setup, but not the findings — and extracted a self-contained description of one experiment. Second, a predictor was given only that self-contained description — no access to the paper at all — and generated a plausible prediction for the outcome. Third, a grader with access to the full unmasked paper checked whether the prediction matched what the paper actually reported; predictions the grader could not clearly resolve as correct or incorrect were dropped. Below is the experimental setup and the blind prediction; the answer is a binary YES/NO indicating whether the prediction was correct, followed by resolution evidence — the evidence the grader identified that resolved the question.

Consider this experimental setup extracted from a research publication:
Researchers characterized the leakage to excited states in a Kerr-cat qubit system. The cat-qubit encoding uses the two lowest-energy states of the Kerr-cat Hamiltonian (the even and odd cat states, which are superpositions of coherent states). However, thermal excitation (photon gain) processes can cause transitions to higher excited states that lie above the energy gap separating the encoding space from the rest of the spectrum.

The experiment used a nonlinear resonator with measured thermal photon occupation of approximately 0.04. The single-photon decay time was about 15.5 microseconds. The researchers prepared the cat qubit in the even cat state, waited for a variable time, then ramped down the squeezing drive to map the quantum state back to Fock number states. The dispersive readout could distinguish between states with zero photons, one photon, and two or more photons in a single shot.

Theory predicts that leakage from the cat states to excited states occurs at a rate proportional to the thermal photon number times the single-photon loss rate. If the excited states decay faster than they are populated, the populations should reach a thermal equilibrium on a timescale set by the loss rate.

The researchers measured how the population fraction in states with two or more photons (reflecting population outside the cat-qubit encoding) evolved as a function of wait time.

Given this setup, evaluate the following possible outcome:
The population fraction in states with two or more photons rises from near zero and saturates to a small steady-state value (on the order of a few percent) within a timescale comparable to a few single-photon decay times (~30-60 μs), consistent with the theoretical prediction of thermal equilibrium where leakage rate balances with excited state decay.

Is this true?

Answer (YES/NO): NO